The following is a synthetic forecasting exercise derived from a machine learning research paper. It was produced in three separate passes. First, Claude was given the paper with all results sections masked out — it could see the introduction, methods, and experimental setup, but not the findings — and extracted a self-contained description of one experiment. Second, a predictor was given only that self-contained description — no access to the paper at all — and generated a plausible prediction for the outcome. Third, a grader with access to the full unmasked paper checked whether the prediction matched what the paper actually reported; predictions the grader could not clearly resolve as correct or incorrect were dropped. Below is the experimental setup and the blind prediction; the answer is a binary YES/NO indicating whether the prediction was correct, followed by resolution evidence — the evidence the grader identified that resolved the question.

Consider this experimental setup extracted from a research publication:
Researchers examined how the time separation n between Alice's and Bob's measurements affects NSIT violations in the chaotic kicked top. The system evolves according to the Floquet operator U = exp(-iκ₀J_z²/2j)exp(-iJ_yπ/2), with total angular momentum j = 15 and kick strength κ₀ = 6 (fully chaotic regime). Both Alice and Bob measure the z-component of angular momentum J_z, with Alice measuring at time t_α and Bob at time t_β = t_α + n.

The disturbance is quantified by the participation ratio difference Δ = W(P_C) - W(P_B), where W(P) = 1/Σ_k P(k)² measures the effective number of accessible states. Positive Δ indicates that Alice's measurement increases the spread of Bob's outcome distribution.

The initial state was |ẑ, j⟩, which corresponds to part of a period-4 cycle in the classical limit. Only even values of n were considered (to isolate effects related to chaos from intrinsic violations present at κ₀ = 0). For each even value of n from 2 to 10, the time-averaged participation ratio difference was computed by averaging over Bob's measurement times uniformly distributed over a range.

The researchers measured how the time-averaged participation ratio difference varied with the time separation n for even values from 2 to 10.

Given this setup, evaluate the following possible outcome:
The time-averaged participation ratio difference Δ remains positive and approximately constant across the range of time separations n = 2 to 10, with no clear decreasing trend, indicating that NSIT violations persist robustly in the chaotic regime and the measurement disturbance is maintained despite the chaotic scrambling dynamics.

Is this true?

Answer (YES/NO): YES